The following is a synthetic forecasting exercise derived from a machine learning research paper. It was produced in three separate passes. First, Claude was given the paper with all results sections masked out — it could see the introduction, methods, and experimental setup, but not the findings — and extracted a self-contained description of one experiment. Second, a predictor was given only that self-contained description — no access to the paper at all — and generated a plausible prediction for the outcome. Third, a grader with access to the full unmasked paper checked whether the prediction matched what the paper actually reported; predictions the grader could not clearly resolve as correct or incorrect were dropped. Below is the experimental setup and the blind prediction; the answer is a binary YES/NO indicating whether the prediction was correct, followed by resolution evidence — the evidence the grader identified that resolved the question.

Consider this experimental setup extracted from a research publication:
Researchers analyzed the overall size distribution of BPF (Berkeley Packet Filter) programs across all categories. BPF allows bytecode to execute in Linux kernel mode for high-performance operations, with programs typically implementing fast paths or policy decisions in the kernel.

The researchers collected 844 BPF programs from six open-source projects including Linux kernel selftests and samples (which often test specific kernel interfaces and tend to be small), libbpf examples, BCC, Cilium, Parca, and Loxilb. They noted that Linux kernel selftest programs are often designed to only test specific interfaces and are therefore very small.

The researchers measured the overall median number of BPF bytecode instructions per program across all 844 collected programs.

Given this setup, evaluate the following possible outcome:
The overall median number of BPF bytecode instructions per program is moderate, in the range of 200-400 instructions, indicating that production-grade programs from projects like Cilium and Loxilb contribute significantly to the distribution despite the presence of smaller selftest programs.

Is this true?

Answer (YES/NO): NO